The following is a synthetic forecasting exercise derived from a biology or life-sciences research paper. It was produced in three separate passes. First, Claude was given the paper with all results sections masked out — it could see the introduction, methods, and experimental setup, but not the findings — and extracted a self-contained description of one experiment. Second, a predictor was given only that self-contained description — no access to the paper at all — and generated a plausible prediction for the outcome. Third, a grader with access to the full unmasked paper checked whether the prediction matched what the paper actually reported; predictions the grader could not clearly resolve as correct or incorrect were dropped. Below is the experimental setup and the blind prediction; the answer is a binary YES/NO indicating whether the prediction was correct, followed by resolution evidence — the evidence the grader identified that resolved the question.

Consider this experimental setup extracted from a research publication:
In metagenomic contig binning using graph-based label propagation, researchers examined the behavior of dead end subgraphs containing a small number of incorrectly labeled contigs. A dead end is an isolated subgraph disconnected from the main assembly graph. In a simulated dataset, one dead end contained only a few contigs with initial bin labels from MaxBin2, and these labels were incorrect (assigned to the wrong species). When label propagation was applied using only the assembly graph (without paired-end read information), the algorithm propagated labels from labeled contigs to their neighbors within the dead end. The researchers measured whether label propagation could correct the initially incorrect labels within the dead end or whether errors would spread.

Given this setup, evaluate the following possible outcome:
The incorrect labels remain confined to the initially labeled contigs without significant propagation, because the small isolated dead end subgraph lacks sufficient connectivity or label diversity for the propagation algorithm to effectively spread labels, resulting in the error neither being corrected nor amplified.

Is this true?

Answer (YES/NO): NO